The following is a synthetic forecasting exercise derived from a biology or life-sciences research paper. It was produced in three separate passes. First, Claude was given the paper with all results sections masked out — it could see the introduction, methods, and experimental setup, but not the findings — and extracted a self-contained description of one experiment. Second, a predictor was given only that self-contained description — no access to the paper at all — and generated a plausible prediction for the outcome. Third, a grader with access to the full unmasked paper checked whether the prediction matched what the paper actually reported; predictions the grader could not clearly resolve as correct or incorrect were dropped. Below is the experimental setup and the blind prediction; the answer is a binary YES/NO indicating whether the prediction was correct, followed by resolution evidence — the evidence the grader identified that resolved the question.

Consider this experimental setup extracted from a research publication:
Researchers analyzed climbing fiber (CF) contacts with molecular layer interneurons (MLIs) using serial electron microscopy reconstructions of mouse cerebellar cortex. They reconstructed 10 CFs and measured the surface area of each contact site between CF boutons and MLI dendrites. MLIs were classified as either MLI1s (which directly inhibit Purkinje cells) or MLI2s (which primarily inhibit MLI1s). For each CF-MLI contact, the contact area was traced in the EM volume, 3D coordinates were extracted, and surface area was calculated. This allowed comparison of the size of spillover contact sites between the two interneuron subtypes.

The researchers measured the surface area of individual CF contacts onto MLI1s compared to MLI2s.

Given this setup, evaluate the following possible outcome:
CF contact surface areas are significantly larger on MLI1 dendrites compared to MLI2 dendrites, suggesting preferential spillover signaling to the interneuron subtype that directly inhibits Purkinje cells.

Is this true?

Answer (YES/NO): NO